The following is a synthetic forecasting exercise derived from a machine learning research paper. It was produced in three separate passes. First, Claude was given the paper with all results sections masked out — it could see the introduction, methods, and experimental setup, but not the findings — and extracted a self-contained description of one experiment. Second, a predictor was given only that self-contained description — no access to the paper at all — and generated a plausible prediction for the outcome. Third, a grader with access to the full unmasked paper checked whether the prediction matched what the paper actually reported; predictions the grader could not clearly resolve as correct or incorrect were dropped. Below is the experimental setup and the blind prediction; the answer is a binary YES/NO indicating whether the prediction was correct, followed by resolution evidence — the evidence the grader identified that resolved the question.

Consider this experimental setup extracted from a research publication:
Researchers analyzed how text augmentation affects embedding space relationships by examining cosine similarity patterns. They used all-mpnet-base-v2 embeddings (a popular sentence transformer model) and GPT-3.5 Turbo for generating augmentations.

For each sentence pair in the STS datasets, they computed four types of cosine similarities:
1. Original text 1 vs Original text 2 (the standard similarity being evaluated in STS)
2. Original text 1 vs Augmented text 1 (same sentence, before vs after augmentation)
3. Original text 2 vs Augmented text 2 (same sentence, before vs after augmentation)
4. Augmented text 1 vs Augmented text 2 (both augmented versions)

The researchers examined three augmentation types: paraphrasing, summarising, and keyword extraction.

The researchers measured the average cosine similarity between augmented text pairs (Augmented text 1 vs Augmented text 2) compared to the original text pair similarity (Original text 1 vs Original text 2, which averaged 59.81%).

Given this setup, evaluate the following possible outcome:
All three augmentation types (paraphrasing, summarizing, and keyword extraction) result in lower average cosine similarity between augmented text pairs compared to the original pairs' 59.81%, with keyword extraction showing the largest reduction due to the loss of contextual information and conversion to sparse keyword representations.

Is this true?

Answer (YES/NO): NO